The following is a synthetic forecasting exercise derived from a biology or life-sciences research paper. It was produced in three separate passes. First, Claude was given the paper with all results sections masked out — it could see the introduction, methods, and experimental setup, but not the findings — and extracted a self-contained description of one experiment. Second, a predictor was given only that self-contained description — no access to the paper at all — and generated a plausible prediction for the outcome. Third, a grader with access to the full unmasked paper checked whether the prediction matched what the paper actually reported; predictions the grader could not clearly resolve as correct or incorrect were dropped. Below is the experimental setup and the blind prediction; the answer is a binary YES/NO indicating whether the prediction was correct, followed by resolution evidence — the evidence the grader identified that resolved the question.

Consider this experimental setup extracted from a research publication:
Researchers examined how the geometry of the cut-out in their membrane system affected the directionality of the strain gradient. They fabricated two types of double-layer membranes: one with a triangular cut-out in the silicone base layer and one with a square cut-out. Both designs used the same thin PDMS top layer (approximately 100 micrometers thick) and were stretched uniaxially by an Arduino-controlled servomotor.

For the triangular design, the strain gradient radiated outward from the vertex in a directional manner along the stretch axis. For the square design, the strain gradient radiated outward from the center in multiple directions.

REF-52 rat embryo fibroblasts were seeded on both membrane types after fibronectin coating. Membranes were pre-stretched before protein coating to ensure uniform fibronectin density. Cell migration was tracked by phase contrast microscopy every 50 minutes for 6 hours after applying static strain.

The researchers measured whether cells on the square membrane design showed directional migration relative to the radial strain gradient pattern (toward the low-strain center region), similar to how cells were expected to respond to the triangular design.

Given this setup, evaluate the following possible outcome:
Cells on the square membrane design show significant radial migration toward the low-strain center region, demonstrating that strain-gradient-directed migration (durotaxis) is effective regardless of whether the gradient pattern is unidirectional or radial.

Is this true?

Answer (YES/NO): NO